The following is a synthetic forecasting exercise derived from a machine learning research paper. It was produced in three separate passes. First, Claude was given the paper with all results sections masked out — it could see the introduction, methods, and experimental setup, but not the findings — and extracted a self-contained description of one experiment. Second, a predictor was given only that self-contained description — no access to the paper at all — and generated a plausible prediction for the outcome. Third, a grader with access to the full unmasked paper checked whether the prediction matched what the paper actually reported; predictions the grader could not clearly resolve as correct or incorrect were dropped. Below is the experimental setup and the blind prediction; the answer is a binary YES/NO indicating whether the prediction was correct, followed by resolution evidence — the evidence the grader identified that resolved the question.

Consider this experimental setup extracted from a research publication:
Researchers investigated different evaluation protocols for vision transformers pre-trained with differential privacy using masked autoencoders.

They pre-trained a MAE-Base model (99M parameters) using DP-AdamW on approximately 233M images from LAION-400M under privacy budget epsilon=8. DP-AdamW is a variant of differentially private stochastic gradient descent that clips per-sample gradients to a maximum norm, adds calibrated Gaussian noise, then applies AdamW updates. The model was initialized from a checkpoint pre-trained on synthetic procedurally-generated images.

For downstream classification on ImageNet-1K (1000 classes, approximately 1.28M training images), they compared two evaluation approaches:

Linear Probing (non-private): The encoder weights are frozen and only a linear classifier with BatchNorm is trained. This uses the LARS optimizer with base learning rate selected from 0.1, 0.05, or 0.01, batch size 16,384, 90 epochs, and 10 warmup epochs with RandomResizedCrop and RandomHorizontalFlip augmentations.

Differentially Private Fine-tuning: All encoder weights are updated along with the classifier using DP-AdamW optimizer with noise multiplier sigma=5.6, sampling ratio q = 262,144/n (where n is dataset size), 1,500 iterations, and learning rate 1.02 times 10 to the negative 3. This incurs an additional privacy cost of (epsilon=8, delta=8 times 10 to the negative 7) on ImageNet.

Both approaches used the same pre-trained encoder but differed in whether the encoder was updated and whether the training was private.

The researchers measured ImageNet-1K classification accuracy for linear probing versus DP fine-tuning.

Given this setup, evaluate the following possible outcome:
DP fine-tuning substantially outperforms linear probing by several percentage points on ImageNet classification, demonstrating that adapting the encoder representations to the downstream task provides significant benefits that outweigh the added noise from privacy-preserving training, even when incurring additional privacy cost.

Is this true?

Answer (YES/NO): NO